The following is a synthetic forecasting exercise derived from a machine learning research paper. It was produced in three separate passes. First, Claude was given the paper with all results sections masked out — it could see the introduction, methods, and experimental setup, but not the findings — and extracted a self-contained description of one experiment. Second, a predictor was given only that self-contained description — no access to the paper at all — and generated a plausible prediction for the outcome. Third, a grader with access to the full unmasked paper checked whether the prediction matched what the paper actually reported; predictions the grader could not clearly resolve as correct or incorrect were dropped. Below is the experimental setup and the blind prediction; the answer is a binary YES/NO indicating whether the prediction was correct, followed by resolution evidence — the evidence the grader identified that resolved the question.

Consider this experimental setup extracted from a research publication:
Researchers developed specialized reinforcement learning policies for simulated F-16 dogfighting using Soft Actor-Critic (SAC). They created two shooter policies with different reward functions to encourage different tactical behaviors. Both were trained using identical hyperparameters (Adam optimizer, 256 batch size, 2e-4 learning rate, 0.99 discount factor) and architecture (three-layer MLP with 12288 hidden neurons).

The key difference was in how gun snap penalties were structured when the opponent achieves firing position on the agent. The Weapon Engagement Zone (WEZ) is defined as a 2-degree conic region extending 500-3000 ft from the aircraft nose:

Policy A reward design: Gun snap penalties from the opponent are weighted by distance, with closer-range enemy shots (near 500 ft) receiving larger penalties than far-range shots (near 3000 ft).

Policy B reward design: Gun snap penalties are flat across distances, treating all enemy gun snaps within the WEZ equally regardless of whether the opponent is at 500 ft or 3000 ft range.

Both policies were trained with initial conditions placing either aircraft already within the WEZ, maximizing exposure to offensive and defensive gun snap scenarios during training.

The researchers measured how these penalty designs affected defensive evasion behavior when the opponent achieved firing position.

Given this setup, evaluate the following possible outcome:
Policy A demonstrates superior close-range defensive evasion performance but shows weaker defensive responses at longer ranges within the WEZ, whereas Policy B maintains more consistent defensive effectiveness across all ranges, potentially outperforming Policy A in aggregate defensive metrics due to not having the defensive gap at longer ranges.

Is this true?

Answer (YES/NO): NO